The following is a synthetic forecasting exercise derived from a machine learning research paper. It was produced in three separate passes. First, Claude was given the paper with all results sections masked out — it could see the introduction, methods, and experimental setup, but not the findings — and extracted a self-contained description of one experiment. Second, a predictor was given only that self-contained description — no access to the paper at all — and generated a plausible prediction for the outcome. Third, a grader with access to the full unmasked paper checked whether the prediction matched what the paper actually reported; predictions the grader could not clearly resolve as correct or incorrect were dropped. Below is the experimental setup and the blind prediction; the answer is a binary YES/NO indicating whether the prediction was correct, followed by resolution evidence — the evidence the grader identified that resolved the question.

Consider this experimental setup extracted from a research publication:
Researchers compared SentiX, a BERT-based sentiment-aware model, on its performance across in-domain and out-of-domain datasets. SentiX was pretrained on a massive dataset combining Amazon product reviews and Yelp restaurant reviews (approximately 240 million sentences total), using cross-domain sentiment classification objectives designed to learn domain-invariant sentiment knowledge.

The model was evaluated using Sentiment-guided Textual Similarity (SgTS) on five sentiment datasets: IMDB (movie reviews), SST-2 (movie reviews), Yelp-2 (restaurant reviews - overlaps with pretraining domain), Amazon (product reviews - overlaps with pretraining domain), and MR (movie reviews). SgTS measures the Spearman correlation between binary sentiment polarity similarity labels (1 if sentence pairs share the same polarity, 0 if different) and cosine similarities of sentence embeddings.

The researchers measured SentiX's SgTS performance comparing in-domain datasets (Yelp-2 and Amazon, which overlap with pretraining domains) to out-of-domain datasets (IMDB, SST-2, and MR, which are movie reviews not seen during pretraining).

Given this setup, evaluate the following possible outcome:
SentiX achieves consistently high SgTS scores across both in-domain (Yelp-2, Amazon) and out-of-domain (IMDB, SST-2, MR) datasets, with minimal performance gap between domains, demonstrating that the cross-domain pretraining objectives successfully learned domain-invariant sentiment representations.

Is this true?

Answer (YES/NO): NO